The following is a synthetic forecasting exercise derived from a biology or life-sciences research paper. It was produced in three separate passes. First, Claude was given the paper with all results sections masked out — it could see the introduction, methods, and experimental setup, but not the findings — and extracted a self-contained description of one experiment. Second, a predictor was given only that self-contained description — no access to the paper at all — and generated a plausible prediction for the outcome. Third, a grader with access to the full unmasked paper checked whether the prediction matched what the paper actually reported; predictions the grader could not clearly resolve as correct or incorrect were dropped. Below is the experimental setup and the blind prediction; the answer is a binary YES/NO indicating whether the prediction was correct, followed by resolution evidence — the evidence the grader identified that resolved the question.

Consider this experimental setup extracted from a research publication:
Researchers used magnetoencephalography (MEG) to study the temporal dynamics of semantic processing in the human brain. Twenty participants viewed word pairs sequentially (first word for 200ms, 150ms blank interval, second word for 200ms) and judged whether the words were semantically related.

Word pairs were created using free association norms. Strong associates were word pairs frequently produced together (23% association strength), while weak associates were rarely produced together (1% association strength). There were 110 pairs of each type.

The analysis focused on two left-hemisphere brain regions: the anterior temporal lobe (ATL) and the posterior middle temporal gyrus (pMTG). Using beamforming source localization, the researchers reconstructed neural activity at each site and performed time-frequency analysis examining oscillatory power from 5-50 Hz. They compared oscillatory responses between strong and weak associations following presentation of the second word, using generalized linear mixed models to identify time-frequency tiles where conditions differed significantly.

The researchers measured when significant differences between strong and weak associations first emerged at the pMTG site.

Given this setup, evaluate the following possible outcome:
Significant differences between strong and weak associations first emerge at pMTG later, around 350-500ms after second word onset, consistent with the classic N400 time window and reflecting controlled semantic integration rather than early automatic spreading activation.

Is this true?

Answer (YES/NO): NO